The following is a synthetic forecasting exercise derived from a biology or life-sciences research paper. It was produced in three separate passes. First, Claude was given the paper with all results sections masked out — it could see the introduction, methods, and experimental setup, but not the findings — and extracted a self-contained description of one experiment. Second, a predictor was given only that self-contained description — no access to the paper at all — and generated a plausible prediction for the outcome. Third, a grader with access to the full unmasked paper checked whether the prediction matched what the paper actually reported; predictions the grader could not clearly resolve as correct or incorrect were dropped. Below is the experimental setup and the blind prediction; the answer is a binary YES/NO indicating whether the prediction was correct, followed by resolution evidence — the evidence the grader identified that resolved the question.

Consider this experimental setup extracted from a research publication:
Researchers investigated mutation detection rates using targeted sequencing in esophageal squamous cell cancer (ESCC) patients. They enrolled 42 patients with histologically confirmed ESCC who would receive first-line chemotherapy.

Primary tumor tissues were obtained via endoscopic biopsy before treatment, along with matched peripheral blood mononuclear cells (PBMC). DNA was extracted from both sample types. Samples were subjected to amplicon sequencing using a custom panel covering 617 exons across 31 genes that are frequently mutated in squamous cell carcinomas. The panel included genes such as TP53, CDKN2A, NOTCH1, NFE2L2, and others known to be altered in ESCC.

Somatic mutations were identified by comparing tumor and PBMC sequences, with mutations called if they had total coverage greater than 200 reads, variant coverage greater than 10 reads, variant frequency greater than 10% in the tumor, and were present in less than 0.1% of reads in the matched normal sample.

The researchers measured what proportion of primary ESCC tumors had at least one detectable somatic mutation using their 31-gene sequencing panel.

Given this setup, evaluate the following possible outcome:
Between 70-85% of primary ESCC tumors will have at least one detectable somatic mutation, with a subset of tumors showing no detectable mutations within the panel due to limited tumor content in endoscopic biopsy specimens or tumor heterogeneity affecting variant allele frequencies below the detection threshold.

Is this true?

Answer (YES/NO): NO